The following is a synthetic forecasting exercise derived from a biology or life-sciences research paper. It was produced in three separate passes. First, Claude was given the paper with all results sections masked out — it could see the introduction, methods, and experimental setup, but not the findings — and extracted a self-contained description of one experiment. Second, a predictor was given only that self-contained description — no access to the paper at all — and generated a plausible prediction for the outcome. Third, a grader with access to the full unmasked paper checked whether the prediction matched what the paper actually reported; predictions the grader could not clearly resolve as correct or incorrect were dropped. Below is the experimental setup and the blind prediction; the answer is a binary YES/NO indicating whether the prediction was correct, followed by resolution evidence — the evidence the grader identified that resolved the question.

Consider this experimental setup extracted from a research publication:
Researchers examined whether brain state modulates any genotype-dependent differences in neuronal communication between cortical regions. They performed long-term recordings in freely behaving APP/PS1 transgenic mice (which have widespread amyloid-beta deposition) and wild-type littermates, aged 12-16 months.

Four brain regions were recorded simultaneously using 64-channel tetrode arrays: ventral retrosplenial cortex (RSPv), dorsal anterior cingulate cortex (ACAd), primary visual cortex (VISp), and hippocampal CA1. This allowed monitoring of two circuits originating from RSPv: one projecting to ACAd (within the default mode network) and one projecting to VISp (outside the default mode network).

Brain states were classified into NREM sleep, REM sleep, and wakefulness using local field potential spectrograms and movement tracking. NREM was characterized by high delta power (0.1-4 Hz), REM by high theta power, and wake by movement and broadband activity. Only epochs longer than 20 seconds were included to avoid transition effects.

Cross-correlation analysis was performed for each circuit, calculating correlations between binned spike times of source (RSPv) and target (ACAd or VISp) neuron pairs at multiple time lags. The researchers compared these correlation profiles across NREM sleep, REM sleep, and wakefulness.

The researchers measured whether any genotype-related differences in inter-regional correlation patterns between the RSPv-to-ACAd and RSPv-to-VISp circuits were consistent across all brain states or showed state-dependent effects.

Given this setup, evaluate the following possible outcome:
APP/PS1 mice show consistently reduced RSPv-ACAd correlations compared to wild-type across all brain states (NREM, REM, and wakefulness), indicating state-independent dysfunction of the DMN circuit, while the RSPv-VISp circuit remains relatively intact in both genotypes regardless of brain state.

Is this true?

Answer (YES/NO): NO